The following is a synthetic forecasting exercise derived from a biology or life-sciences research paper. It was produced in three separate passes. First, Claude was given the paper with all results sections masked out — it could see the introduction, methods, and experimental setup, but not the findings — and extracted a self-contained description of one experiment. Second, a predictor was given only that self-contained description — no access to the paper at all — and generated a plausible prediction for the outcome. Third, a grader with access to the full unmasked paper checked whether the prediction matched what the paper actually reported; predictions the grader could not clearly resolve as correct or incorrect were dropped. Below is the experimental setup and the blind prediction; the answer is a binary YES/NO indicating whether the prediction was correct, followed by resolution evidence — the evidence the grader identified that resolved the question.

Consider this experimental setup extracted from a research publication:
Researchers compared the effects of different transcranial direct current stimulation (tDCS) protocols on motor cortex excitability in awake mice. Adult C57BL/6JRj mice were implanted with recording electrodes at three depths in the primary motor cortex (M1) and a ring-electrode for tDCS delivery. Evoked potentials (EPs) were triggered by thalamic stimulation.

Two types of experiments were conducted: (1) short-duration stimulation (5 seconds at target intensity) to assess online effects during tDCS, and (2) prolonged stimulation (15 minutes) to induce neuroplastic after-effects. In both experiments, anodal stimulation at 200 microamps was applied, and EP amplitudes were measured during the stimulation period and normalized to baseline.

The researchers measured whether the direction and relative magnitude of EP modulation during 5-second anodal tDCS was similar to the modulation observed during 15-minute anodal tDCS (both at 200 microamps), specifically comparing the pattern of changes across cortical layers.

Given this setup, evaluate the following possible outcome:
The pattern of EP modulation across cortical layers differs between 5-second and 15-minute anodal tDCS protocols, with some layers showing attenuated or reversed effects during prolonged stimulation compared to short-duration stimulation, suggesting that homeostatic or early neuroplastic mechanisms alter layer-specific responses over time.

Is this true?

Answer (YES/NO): NO